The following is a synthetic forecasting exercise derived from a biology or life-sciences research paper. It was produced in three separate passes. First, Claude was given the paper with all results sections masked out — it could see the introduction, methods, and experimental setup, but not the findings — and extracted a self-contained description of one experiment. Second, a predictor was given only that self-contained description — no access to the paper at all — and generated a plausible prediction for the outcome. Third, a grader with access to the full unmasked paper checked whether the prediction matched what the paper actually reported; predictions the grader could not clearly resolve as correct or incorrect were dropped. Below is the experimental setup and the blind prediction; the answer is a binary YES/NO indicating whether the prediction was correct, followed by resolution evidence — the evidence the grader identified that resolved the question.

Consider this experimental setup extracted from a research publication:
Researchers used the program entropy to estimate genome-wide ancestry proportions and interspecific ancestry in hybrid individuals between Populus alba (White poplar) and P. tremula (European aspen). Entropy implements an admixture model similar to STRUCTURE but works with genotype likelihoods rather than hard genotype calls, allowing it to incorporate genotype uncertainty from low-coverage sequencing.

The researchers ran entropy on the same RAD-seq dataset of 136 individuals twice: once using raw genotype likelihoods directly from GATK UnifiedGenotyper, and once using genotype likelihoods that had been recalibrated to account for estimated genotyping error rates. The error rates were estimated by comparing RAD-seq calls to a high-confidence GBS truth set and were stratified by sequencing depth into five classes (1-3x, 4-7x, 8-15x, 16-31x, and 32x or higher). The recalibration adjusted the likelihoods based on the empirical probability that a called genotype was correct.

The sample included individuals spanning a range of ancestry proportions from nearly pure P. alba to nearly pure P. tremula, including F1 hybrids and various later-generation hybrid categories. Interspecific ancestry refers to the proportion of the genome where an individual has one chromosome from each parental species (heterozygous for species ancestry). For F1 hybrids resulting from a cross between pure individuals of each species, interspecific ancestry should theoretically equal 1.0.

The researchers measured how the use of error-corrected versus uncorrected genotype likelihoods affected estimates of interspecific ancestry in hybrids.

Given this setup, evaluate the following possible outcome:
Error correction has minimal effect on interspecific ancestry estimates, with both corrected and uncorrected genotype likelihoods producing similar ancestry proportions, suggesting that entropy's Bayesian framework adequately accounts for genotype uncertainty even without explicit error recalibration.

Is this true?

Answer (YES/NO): NO